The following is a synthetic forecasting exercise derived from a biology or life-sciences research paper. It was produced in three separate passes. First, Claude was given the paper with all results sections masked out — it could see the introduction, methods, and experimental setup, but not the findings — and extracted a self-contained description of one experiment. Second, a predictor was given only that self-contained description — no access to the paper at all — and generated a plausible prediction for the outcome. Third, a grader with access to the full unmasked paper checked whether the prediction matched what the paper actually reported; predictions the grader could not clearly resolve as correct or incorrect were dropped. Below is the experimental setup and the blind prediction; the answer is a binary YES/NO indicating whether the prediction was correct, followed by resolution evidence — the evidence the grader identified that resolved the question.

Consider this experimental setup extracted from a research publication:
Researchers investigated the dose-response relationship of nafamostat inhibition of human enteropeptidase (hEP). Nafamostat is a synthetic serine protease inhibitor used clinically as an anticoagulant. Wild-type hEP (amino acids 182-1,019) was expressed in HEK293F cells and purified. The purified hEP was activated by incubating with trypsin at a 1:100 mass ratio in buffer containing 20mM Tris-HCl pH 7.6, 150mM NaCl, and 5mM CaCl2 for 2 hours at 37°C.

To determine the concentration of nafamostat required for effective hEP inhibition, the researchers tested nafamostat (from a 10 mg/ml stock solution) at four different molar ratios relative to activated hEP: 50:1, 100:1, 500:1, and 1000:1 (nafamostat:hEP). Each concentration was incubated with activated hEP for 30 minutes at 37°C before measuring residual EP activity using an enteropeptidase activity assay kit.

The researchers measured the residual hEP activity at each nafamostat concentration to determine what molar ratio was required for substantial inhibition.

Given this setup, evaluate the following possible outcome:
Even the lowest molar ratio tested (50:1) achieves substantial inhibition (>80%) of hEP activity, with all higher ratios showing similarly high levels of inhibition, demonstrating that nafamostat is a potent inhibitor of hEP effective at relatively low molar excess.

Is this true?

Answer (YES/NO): NO